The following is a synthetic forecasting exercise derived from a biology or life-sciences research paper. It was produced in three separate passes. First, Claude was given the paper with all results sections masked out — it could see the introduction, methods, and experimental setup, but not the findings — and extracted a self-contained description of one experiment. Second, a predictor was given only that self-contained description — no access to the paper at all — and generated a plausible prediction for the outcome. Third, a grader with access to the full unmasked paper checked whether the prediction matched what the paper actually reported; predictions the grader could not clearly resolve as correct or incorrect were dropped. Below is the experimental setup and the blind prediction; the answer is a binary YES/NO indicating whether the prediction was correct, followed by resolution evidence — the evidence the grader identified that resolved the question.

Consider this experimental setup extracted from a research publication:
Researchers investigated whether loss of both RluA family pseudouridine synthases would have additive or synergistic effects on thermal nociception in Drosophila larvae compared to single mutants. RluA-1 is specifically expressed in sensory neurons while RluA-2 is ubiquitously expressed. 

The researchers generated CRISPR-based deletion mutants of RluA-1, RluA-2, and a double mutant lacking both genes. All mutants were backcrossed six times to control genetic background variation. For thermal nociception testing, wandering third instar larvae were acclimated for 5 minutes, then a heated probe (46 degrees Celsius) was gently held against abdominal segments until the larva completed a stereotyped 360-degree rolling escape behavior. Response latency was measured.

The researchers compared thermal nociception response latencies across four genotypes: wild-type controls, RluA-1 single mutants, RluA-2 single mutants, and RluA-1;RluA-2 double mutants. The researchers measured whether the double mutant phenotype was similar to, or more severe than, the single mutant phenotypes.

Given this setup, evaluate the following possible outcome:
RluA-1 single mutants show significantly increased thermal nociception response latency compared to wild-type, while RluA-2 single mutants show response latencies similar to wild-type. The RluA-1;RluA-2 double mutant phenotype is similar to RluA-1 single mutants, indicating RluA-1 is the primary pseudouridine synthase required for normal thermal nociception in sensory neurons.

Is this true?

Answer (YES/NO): NO